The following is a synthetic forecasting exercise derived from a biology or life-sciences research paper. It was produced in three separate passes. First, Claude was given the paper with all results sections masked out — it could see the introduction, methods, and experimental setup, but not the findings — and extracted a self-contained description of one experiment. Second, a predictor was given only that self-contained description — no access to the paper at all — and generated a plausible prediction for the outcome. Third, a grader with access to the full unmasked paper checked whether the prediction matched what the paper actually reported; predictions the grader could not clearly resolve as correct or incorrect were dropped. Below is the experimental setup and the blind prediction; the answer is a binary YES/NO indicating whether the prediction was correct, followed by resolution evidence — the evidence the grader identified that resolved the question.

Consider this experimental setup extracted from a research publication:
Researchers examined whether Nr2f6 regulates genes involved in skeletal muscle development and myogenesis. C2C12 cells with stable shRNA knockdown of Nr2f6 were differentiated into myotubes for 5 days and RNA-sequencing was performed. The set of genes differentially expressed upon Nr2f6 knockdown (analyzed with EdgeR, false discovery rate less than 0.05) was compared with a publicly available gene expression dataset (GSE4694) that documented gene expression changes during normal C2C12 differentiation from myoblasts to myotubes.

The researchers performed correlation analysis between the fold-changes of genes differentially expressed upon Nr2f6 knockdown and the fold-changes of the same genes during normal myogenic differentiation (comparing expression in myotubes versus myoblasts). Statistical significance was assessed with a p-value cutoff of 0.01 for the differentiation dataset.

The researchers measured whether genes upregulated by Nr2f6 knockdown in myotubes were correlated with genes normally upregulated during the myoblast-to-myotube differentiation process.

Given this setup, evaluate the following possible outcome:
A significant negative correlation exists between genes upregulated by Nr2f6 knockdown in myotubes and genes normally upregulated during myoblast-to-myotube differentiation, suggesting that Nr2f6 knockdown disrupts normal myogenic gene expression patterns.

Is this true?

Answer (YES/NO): NO